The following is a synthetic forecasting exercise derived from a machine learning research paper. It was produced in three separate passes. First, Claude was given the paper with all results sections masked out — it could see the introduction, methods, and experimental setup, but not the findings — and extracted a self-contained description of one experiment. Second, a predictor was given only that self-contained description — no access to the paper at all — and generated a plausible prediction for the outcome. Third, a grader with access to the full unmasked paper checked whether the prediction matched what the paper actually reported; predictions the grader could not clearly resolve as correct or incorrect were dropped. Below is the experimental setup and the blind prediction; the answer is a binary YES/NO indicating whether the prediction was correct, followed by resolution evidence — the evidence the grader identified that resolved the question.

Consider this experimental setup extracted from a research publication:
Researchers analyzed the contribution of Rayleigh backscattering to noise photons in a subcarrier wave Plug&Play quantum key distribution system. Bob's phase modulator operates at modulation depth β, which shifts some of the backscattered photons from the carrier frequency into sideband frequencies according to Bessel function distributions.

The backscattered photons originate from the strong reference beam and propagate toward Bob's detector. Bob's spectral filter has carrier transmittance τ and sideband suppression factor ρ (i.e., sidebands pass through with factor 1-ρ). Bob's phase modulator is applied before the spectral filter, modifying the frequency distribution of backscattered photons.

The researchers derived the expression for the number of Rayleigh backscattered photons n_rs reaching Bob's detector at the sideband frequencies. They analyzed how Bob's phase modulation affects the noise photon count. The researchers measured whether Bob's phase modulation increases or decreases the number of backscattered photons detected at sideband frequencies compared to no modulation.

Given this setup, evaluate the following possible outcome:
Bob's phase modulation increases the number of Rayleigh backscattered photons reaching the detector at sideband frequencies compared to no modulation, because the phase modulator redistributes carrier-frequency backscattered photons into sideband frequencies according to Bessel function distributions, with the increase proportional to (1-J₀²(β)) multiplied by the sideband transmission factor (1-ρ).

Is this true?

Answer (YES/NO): YES